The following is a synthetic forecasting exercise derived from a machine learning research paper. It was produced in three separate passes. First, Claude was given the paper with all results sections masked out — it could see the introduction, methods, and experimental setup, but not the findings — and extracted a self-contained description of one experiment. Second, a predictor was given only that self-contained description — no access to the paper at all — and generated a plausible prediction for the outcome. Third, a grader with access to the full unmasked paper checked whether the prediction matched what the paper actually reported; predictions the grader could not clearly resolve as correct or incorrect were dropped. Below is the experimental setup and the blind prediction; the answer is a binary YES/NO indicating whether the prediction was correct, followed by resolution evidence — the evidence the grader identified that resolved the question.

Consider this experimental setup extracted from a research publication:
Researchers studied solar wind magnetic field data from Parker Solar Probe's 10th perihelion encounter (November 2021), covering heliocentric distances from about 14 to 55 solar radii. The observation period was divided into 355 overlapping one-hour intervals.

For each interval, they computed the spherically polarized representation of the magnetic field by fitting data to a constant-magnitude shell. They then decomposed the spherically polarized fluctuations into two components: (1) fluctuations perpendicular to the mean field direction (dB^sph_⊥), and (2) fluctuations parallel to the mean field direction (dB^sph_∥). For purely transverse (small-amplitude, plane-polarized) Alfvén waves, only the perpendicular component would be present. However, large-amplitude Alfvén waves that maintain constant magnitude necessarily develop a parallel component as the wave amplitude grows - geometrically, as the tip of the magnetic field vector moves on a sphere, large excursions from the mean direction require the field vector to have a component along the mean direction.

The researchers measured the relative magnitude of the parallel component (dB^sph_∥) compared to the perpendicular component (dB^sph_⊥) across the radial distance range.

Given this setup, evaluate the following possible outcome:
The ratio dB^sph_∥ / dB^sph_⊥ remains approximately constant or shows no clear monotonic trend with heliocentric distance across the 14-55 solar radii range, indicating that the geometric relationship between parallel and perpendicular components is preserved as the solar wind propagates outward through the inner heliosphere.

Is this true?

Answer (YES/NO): NO